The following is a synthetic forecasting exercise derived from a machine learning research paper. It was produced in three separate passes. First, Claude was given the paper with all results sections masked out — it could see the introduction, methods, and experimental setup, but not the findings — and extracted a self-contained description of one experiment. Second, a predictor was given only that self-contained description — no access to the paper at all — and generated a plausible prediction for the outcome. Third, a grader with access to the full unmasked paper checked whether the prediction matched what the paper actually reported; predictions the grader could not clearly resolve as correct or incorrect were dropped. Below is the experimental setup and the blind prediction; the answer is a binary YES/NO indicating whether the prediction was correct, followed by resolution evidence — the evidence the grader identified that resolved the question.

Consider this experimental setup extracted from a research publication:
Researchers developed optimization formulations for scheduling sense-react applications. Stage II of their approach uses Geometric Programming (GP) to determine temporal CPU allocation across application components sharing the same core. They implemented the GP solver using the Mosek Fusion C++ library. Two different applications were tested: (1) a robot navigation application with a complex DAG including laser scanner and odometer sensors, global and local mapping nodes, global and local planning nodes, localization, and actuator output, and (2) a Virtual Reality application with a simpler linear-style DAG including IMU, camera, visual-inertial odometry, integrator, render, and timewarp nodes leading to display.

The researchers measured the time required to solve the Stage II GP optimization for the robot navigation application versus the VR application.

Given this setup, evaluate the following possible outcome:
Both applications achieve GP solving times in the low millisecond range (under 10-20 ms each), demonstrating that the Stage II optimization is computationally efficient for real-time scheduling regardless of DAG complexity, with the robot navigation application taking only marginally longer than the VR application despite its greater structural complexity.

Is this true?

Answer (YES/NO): NO